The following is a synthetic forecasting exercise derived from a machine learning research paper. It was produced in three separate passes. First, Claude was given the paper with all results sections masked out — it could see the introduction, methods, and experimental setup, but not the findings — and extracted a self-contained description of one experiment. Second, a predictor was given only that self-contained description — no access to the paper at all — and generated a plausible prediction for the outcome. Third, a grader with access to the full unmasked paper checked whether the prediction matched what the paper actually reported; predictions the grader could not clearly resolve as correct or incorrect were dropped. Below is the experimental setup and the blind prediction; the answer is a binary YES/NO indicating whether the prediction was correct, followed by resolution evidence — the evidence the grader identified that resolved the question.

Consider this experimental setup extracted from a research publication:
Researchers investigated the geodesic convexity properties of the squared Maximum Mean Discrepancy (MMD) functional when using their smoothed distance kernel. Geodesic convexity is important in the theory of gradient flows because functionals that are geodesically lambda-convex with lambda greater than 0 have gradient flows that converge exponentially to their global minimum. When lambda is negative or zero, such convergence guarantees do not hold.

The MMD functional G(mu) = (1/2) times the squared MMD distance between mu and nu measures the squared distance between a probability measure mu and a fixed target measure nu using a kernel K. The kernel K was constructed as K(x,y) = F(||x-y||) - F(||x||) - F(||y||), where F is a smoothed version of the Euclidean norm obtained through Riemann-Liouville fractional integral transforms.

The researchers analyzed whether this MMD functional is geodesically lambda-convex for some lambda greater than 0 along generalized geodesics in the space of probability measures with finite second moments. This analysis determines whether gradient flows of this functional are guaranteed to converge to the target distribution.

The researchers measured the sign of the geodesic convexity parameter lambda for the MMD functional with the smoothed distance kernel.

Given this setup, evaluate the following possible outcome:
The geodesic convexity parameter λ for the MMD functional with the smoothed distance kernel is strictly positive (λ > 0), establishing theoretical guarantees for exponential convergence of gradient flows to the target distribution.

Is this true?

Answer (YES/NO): NO